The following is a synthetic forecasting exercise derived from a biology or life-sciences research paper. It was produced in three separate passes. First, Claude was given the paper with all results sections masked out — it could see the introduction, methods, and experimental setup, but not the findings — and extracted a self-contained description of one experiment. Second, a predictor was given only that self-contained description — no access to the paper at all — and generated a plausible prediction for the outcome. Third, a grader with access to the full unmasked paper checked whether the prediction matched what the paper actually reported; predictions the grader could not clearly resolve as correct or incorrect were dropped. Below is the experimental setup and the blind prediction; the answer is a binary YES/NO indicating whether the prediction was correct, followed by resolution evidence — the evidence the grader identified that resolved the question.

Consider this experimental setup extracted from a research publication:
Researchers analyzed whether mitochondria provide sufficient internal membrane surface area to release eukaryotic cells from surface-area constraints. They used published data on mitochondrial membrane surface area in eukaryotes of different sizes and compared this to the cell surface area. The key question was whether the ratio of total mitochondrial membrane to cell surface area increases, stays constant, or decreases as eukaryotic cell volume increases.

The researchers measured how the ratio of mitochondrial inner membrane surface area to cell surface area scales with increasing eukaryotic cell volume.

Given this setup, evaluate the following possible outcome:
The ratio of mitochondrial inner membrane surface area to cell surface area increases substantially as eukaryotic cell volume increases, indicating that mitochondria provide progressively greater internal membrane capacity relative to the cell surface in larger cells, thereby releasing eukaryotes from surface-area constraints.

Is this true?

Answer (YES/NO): YES